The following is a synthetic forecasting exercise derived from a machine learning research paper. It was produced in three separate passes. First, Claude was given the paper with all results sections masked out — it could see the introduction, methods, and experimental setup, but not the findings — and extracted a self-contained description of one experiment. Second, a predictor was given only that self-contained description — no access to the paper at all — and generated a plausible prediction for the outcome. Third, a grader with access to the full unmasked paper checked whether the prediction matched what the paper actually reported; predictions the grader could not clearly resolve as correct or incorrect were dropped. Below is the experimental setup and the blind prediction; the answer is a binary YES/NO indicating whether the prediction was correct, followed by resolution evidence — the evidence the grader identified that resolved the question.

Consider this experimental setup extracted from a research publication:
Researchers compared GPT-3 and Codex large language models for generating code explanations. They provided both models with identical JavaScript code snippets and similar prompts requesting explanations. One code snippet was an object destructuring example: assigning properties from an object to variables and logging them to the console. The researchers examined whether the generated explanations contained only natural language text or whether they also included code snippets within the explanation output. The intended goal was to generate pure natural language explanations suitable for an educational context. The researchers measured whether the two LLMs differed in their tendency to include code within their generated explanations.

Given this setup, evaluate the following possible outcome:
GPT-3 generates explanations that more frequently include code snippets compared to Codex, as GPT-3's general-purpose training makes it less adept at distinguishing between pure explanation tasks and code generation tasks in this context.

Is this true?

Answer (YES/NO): NO